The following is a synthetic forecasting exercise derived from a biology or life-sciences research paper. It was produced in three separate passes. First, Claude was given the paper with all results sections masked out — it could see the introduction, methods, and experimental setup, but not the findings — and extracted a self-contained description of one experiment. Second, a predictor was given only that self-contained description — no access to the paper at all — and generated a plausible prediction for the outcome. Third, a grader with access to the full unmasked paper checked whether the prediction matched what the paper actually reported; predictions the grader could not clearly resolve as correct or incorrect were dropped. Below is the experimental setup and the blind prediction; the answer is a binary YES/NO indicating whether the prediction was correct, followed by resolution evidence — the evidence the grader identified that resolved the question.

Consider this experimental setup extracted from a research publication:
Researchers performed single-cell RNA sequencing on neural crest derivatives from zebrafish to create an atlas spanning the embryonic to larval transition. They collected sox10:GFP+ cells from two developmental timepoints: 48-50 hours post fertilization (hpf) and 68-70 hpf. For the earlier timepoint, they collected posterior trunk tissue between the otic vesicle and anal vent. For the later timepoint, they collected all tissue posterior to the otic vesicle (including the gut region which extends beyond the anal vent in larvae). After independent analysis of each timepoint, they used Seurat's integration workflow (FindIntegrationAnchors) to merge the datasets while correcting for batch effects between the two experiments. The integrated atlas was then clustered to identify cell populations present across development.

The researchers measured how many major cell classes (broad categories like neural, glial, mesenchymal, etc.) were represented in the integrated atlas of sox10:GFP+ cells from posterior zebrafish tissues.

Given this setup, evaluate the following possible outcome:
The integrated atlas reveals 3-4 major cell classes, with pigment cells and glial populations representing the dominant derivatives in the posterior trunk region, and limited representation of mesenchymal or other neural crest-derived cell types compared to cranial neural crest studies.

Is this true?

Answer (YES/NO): NO